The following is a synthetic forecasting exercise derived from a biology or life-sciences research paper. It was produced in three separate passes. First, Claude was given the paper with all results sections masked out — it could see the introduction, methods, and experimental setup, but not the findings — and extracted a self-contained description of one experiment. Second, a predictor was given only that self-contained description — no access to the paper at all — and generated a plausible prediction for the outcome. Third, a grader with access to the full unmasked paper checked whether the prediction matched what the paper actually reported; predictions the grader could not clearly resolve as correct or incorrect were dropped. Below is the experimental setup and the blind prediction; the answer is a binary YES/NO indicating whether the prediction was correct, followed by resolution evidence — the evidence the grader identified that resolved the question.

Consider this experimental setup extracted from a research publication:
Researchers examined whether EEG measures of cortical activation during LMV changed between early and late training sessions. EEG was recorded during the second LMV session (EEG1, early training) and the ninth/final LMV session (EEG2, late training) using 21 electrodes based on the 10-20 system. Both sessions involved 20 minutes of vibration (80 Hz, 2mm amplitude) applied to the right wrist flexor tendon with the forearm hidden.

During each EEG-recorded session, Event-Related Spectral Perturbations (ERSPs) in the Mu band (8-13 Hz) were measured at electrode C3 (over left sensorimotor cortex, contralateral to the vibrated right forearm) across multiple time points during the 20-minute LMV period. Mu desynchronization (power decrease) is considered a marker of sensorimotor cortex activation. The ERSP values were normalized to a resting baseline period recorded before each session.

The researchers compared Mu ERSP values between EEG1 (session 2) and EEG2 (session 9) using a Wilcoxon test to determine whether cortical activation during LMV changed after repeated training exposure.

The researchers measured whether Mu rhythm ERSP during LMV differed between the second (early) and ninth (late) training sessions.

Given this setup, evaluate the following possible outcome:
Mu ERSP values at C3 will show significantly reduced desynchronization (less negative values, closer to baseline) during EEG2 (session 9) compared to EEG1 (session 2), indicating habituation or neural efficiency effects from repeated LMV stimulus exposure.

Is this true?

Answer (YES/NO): NO